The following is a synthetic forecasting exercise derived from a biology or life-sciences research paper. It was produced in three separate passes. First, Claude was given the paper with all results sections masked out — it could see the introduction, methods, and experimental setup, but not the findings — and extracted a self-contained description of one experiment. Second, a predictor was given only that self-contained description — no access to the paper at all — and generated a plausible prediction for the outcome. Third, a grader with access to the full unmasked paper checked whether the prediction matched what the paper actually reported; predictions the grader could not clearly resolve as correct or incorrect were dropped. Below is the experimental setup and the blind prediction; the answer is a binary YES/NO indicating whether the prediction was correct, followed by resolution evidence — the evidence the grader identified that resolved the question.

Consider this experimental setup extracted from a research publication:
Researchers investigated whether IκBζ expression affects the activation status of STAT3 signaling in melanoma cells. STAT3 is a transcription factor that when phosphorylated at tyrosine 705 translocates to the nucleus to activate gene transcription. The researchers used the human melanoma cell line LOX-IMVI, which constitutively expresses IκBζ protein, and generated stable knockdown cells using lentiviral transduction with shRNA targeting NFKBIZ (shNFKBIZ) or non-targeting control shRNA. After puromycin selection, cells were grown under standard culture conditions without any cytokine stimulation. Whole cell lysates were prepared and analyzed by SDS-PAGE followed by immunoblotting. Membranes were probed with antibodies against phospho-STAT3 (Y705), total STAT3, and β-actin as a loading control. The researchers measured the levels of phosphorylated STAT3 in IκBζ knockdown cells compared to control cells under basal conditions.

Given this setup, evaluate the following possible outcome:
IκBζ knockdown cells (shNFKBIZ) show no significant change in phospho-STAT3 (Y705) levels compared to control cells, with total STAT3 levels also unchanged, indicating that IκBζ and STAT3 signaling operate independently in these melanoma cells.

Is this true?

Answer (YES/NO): NO